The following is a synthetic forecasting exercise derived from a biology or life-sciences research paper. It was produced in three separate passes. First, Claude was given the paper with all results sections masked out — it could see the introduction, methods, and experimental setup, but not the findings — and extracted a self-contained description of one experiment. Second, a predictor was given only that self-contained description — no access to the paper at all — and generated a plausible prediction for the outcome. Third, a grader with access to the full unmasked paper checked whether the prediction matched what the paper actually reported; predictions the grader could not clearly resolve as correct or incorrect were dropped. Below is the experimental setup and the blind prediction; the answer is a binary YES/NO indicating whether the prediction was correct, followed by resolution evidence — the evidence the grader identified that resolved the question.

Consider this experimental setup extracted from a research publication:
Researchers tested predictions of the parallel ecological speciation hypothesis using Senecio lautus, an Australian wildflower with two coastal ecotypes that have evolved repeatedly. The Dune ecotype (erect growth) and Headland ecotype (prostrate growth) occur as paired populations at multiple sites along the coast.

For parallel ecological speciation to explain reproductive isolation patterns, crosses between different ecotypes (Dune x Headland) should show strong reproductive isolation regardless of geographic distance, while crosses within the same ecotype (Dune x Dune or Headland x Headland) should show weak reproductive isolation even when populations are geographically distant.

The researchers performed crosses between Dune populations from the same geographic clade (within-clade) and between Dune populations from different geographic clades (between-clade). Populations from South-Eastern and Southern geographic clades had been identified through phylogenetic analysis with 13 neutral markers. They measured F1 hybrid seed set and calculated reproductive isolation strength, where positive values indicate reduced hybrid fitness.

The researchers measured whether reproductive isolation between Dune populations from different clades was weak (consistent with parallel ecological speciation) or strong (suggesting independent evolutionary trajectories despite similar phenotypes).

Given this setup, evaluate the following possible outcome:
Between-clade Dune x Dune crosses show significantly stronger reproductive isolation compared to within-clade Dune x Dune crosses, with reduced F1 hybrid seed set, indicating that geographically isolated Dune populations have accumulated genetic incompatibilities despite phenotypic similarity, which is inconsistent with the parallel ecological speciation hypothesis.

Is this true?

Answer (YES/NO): NO